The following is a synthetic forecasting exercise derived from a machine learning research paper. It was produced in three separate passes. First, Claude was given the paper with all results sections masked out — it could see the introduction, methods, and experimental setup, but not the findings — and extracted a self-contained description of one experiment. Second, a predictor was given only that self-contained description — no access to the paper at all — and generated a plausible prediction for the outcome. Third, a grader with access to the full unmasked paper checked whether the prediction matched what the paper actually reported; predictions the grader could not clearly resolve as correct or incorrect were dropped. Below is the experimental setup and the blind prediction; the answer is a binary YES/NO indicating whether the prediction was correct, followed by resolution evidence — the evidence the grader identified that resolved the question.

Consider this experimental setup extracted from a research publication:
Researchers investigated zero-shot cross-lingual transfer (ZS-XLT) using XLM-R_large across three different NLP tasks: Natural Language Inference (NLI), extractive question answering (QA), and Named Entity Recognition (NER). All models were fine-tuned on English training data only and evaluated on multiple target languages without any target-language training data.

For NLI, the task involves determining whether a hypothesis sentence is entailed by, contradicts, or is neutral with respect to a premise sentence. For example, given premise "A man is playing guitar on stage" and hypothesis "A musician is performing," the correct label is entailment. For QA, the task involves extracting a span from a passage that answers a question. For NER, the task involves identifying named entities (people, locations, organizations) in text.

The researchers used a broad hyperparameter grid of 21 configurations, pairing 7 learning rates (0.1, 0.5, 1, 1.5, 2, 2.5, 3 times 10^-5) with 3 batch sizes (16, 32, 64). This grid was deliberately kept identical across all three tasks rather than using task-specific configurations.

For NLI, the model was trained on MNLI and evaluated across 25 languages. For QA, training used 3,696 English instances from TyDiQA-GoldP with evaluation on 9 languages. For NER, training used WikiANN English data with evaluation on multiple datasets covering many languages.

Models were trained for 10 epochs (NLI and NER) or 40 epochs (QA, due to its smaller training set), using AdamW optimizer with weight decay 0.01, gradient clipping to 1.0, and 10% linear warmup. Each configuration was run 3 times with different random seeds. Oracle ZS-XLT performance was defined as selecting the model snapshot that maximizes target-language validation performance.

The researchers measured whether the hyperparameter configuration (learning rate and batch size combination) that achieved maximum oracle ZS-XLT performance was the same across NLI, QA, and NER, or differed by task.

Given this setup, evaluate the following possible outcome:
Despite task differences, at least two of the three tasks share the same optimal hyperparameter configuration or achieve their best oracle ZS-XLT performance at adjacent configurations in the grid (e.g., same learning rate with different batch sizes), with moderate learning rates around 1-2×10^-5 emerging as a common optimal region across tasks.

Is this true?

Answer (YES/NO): NO